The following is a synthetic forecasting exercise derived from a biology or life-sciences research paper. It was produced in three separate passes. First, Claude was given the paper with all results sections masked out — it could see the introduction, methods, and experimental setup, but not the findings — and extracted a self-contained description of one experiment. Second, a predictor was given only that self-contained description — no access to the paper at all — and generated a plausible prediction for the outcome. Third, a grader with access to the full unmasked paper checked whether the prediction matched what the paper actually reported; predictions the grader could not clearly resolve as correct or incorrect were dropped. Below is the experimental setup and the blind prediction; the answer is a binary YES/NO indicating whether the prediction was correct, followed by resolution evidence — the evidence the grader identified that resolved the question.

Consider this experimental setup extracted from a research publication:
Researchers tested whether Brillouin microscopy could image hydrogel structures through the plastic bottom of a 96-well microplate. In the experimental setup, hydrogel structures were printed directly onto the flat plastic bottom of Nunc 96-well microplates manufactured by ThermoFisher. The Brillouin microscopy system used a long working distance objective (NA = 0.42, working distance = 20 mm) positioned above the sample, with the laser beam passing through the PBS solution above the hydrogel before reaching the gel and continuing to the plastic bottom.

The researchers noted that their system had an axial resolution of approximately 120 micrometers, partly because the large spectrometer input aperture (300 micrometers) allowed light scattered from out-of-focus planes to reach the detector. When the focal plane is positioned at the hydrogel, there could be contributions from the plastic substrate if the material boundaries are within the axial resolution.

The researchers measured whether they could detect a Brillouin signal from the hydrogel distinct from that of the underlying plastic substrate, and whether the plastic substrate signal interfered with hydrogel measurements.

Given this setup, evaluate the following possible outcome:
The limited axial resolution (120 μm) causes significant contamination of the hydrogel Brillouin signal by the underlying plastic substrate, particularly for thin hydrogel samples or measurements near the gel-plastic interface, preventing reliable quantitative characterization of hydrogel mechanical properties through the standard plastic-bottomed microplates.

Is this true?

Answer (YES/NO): NO